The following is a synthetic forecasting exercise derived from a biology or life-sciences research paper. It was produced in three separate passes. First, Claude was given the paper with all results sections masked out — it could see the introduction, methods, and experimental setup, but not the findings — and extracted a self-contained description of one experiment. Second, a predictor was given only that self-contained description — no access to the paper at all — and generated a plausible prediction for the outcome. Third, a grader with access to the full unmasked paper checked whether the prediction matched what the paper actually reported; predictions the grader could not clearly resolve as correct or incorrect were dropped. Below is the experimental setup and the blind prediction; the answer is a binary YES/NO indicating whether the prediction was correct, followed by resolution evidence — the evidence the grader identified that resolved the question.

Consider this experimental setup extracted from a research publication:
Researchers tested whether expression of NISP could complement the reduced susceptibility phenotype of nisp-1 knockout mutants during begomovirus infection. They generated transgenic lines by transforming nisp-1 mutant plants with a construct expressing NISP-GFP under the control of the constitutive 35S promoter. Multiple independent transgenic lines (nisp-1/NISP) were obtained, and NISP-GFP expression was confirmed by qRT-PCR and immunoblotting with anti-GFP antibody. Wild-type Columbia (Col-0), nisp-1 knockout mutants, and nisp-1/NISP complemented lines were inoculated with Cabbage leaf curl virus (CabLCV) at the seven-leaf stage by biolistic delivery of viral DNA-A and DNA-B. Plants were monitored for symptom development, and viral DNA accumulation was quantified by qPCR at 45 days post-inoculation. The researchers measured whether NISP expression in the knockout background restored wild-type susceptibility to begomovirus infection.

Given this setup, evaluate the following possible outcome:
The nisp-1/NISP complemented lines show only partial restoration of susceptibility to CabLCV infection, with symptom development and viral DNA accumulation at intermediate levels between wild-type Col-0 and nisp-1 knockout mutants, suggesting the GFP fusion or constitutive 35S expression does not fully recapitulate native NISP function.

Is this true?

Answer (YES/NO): NO